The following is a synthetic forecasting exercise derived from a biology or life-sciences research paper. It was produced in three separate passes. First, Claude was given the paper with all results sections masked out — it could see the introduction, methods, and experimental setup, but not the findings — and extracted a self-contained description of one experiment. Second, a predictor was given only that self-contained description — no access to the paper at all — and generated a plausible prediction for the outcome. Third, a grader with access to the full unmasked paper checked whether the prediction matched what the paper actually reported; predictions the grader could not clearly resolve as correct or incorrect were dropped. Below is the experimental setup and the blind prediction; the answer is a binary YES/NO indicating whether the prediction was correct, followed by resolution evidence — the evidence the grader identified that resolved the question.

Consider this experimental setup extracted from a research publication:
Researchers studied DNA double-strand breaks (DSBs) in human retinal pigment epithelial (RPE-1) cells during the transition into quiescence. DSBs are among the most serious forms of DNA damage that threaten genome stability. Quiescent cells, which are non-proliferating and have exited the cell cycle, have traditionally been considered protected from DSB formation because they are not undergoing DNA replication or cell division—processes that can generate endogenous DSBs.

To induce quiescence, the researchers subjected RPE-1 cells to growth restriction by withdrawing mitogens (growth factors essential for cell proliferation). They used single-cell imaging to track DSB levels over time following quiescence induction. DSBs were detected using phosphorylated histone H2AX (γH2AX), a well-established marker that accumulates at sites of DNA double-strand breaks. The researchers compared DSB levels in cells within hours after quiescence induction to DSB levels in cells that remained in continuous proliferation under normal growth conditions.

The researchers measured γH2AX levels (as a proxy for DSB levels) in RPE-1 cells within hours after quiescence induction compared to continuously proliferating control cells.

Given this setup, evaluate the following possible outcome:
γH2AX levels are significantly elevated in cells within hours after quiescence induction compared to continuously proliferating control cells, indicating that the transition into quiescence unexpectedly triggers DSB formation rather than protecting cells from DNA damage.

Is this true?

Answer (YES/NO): NO